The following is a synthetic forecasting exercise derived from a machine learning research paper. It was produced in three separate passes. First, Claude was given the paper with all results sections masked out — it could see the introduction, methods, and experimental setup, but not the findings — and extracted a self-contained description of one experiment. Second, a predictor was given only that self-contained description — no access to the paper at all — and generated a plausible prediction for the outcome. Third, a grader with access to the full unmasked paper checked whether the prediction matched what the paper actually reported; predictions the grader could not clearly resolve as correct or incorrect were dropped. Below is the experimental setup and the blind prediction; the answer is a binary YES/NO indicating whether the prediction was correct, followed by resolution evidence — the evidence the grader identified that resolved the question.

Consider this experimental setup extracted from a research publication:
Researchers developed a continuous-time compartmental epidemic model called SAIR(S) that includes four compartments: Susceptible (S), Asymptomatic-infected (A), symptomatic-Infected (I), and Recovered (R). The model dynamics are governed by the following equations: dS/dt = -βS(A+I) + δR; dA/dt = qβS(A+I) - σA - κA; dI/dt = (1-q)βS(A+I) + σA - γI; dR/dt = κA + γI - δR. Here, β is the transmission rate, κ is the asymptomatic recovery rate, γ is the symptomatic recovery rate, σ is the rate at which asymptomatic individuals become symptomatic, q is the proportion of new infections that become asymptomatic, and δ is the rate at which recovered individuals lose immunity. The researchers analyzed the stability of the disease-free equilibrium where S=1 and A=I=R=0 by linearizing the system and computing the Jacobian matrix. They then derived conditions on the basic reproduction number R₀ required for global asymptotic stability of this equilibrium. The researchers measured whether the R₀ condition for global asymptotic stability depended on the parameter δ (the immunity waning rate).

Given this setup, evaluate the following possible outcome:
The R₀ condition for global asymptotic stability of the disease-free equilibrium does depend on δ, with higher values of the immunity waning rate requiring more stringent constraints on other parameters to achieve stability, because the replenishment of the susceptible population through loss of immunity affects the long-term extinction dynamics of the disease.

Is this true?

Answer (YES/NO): NO